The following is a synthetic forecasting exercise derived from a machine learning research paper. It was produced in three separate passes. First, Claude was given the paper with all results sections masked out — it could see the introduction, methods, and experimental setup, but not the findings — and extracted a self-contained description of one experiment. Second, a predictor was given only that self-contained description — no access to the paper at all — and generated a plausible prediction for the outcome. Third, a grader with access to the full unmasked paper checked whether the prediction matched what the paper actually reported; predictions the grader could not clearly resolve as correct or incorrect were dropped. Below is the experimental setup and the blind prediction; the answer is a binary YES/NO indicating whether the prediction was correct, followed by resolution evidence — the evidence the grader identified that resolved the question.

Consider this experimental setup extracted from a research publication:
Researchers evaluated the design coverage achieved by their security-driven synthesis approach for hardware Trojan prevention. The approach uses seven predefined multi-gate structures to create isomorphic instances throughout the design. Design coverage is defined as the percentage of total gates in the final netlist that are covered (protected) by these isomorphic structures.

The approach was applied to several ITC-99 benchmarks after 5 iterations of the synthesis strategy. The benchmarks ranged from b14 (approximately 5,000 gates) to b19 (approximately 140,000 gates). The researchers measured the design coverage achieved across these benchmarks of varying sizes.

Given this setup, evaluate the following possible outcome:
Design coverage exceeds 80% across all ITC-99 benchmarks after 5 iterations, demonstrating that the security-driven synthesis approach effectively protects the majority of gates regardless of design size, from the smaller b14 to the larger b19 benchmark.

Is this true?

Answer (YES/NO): NO